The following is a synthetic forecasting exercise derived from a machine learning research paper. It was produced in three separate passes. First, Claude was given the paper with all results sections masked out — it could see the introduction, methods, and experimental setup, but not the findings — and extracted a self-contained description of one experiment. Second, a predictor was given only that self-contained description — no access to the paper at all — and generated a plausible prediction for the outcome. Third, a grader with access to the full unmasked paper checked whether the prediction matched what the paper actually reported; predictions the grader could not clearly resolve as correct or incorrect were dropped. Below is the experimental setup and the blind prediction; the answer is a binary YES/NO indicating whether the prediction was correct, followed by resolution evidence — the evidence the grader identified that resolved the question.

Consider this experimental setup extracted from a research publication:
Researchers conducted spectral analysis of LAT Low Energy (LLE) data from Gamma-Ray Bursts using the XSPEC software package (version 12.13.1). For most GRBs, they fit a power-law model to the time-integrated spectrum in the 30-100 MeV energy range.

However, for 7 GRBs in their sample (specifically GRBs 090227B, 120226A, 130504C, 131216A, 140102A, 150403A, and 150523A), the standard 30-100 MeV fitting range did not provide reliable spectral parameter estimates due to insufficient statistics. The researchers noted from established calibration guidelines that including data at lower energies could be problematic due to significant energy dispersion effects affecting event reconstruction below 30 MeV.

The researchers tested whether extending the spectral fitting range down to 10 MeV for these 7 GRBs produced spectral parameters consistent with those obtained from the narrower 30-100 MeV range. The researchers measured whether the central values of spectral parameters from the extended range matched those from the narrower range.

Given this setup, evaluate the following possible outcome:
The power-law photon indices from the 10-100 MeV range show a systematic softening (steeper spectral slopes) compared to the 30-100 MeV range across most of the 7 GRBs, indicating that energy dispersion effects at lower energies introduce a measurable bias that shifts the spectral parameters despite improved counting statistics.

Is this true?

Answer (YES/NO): NO